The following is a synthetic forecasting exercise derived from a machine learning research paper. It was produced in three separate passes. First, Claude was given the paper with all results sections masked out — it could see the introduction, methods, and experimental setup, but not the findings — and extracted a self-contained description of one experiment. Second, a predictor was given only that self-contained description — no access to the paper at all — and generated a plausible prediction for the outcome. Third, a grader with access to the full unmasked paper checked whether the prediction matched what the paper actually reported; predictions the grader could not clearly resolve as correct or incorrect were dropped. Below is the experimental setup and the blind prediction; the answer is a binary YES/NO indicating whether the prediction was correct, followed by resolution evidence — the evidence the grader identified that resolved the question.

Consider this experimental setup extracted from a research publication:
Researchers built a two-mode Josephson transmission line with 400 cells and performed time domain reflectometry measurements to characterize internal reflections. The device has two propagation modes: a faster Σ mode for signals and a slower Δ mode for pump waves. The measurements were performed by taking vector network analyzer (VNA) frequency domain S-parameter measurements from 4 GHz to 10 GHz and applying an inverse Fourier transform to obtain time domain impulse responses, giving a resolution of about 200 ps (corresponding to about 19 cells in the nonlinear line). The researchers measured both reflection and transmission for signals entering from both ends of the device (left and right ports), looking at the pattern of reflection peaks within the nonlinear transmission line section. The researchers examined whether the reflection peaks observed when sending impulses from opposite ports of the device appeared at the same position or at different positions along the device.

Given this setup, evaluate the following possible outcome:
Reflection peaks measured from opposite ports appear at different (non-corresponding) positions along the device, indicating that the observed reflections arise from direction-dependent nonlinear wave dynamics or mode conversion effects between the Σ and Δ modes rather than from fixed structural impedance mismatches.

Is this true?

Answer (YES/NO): NO